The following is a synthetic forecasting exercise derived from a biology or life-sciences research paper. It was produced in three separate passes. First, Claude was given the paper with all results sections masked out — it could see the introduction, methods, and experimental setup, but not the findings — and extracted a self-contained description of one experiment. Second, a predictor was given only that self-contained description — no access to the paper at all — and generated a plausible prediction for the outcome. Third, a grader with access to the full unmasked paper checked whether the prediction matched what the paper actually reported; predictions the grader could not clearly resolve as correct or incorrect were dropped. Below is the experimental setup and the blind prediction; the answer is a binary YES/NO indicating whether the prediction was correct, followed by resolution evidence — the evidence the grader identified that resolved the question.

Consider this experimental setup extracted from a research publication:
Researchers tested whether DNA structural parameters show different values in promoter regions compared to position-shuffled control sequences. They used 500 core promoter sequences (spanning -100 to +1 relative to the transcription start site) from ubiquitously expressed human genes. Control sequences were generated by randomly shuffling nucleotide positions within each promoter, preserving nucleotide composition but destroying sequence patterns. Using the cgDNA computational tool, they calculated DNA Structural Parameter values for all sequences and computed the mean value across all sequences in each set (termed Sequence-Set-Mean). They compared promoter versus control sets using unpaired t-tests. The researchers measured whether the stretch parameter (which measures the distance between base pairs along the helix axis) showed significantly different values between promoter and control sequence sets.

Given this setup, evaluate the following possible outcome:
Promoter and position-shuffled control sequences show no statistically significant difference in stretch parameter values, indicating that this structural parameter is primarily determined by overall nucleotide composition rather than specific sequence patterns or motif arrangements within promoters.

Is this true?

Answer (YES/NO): NO